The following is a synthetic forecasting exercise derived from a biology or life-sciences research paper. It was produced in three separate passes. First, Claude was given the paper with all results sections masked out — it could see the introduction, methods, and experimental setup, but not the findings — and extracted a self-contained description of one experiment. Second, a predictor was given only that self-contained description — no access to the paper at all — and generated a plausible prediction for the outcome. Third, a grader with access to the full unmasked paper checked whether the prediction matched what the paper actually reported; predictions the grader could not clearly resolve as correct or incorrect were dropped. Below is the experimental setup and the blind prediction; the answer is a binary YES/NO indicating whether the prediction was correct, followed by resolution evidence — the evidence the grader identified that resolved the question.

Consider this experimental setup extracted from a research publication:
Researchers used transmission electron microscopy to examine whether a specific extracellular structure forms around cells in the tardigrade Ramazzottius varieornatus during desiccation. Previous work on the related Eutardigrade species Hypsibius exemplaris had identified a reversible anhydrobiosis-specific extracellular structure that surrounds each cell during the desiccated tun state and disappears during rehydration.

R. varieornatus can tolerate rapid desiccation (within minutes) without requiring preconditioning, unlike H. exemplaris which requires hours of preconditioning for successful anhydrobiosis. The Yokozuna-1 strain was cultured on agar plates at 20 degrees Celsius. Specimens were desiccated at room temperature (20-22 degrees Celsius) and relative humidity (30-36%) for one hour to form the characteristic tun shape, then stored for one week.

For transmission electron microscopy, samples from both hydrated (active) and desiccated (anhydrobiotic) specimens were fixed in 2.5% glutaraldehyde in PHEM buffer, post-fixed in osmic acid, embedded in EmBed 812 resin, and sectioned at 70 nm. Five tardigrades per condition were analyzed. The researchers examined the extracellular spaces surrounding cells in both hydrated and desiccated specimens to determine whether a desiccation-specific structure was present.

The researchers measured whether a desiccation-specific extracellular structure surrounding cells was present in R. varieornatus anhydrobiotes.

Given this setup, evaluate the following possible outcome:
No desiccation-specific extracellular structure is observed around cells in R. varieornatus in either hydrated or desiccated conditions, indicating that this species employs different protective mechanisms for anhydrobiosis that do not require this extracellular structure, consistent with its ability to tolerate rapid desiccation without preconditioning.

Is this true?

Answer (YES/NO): YES